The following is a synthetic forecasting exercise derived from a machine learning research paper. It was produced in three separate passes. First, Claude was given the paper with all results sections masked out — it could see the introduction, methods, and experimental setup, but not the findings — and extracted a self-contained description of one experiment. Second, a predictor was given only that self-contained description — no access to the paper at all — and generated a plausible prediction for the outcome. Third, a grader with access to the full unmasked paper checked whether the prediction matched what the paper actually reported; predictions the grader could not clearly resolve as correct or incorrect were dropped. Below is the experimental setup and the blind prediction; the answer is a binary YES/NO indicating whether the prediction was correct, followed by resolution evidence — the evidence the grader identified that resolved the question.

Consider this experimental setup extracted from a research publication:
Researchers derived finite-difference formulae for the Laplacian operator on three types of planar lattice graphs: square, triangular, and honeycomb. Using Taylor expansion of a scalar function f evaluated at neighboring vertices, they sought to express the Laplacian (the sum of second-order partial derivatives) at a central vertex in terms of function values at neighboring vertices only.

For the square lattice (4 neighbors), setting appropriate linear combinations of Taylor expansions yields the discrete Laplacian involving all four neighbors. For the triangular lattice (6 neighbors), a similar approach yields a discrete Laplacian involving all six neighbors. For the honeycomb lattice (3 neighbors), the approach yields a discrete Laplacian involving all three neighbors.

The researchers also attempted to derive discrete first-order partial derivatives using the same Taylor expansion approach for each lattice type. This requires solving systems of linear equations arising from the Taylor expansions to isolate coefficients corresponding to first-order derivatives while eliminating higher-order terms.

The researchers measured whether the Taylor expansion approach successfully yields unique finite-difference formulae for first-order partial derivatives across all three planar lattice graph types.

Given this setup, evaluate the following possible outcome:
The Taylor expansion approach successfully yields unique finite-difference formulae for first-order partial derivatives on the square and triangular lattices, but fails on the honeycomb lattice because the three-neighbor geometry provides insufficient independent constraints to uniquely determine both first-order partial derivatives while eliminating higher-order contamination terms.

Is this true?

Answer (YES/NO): NO